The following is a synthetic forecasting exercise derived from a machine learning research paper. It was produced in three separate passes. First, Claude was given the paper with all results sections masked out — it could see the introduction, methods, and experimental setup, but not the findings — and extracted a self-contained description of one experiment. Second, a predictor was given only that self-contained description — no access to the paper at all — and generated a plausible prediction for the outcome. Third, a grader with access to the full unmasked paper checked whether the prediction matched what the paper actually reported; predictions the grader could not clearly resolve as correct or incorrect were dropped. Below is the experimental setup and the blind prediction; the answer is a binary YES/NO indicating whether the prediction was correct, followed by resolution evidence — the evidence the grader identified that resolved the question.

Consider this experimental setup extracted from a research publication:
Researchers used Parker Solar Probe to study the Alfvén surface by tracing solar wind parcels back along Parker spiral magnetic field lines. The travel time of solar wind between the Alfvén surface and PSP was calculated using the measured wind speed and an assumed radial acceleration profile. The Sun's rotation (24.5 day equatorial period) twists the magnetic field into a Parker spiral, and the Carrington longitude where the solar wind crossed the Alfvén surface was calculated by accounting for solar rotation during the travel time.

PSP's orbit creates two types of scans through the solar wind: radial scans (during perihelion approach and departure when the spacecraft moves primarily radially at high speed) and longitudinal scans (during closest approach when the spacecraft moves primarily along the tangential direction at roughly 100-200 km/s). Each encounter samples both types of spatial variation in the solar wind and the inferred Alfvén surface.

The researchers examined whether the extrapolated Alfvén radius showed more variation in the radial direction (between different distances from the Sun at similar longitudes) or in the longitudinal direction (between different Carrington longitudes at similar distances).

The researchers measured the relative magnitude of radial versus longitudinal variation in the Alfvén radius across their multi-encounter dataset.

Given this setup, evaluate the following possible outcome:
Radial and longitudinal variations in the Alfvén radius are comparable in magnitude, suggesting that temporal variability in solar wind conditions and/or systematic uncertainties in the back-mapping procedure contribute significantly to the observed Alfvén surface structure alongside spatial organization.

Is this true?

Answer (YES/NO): YES